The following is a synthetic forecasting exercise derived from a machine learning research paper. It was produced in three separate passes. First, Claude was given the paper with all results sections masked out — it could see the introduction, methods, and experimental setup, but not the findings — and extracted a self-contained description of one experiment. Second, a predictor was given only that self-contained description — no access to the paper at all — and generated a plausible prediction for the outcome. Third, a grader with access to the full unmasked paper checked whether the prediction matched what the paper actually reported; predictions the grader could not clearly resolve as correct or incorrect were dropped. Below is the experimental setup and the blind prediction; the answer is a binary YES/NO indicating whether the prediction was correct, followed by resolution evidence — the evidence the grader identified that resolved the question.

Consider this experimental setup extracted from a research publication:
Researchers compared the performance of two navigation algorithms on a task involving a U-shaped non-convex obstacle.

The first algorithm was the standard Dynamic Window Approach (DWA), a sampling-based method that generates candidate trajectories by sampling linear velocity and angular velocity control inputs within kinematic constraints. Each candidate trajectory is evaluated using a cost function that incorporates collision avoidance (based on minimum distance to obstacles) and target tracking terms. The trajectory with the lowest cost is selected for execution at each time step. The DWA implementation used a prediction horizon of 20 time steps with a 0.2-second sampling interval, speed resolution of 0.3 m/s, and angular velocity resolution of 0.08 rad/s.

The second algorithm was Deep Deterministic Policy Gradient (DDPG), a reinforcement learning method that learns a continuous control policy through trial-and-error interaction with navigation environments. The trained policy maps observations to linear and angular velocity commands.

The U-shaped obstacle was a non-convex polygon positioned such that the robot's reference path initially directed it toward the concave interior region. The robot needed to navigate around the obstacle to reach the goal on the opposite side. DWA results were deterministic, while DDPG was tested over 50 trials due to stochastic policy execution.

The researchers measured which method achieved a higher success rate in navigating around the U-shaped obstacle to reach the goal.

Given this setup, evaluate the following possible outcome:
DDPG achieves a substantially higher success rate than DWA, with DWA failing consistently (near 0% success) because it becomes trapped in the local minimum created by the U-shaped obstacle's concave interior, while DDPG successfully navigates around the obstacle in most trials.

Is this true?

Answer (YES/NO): YES